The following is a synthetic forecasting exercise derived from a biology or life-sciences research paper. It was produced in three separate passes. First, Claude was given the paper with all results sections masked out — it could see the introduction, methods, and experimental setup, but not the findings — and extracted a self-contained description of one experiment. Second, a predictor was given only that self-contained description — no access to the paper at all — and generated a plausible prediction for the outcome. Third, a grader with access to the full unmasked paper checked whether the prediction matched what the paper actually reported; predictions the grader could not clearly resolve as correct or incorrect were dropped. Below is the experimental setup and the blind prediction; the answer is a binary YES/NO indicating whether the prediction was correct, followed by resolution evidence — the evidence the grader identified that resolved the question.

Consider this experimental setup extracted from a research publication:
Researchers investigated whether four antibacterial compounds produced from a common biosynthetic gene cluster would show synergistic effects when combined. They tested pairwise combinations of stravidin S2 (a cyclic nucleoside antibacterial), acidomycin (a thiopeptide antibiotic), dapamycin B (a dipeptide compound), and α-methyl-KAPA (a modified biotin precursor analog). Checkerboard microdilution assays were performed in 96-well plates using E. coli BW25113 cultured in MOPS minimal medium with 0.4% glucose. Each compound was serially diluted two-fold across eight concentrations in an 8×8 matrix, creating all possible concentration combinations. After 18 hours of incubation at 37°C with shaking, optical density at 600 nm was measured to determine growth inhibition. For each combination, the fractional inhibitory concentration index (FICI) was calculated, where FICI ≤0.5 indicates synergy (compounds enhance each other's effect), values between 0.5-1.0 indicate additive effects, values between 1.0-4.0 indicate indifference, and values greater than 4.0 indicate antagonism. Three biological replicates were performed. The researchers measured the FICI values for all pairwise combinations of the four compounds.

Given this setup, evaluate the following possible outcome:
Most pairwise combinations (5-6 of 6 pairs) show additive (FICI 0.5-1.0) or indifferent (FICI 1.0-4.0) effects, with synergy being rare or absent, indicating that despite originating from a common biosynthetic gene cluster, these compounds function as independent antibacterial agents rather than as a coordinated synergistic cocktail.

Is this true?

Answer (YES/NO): NO